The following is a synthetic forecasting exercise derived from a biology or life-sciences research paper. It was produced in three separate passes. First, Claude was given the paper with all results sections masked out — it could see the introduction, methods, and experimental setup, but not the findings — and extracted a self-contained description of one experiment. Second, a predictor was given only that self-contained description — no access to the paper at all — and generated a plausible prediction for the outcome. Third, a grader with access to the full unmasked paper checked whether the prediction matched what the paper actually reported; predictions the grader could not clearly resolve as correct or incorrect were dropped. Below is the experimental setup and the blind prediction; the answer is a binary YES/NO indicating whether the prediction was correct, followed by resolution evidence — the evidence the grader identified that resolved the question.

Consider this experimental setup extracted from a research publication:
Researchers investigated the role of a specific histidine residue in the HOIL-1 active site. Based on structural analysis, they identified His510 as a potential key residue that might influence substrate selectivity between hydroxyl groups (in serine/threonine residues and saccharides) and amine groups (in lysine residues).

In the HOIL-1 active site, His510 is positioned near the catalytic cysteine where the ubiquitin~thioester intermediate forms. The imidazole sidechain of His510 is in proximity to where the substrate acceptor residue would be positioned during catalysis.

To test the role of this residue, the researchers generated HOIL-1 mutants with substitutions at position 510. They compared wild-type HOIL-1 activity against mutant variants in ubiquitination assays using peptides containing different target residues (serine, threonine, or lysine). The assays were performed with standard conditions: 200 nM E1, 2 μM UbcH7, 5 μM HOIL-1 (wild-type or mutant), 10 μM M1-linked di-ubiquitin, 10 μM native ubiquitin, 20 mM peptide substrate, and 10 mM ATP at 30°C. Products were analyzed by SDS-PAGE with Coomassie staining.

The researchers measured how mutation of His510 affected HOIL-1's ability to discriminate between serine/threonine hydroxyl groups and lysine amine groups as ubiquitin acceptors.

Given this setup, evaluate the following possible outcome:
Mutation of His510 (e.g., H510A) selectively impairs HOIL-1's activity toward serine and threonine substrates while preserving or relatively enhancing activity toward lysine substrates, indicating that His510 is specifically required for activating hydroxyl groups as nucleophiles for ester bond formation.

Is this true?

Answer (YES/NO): YES